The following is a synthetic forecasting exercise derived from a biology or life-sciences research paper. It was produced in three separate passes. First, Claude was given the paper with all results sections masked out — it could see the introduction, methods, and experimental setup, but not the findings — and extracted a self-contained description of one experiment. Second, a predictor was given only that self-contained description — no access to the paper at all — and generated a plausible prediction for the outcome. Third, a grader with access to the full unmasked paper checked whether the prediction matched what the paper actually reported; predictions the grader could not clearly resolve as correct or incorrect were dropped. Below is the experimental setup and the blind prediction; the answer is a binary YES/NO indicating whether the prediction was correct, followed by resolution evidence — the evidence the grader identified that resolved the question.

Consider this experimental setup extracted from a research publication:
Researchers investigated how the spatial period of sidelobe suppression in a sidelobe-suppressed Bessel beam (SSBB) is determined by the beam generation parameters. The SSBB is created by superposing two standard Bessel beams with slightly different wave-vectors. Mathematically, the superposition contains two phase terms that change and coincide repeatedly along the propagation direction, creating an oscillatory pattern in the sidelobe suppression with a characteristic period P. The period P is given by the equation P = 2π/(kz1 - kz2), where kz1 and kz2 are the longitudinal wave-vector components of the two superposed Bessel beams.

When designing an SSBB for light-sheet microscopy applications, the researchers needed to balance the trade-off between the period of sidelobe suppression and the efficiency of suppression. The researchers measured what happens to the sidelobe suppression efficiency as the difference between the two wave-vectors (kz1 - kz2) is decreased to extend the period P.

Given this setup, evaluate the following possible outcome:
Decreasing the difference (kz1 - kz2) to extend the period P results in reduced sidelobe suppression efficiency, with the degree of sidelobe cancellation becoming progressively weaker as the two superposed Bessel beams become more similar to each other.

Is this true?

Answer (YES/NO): YES